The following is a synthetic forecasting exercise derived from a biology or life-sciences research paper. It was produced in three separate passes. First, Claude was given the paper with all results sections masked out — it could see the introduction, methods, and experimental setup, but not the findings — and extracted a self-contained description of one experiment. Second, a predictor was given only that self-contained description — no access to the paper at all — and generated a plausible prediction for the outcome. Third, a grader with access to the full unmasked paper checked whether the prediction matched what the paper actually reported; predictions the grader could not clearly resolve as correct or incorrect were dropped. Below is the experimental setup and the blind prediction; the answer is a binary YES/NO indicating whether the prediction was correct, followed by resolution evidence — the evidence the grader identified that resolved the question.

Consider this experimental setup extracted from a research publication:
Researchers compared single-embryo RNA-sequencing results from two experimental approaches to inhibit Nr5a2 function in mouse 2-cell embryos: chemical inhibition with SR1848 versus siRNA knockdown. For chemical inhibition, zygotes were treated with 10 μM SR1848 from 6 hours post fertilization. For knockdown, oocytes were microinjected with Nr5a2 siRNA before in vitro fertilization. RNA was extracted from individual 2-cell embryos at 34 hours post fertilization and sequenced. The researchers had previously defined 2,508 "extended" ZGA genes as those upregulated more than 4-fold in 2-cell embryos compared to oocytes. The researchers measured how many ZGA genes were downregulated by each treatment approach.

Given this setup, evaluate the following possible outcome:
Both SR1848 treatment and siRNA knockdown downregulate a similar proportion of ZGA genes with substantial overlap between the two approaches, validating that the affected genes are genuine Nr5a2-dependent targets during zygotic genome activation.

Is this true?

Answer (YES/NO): NO